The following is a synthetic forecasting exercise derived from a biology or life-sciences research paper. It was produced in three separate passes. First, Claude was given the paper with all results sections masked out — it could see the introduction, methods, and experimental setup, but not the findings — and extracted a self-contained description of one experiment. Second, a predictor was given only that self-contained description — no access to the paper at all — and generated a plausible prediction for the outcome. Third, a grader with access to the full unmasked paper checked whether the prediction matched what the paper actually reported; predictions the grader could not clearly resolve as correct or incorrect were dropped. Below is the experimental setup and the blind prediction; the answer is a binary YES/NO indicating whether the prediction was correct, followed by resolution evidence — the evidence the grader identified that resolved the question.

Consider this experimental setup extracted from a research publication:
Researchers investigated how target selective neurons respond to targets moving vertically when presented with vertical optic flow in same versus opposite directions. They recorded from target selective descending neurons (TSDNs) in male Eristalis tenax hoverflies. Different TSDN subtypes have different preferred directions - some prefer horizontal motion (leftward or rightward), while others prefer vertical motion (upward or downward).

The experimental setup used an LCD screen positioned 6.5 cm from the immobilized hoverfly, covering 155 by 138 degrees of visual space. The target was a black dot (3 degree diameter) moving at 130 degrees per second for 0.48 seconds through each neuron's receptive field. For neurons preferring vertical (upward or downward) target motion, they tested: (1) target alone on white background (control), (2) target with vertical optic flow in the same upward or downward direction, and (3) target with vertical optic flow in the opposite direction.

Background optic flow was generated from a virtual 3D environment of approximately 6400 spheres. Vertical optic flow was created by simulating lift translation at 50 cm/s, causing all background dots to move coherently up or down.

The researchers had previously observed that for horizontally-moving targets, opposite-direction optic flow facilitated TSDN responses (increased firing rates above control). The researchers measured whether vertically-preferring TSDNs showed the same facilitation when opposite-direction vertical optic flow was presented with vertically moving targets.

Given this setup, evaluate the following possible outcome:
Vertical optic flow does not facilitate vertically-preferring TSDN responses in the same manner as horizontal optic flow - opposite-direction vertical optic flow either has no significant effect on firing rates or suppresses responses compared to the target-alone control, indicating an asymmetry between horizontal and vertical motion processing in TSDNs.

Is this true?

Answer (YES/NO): YES